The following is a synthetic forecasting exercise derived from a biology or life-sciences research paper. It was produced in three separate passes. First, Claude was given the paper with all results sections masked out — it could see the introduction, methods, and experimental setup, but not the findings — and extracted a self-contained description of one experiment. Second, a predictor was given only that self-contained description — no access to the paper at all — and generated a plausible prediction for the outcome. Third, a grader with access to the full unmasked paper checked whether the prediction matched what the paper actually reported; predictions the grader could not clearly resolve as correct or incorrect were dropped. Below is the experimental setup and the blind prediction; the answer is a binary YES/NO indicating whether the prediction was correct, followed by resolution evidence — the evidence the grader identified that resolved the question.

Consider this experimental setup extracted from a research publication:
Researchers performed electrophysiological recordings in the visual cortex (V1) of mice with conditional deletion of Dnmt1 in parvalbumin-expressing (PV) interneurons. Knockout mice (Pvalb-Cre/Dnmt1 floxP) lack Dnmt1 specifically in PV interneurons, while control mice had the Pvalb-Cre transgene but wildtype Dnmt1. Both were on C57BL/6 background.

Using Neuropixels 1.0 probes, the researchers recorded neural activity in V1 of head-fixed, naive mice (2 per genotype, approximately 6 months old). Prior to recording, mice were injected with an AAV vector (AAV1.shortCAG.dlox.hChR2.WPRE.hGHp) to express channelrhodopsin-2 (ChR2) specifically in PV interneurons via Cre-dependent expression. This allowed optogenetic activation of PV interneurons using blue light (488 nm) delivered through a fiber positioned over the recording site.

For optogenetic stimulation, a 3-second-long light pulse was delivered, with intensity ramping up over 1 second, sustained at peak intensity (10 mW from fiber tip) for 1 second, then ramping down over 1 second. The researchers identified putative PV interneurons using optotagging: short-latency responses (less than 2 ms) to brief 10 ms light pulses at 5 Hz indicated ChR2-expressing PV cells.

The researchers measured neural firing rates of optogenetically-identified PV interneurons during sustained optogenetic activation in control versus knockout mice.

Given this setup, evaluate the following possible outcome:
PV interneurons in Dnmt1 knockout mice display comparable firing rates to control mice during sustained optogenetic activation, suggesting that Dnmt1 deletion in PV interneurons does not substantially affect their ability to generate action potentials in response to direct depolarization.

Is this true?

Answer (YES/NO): NO